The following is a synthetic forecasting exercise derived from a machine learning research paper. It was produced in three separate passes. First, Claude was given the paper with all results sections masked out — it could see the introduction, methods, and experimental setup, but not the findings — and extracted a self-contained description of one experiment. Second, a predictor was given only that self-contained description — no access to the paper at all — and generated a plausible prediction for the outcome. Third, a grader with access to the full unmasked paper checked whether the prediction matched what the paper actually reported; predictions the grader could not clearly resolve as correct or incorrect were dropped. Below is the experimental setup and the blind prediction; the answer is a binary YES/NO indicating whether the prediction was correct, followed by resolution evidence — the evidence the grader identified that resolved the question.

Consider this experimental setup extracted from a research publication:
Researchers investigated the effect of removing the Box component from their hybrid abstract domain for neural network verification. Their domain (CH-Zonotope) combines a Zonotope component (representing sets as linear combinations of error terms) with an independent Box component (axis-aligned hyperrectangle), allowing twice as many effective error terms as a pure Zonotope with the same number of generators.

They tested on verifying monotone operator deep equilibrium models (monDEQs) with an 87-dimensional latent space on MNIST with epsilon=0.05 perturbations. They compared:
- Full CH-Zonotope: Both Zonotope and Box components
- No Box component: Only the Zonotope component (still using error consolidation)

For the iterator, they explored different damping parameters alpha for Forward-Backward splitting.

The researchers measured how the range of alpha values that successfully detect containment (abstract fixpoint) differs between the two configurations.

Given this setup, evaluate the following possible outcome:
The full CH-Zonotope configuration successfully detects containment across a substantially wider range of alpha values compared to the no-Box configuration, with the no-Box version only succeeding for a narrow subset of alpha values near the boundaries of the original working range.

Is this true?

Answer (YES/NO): NO